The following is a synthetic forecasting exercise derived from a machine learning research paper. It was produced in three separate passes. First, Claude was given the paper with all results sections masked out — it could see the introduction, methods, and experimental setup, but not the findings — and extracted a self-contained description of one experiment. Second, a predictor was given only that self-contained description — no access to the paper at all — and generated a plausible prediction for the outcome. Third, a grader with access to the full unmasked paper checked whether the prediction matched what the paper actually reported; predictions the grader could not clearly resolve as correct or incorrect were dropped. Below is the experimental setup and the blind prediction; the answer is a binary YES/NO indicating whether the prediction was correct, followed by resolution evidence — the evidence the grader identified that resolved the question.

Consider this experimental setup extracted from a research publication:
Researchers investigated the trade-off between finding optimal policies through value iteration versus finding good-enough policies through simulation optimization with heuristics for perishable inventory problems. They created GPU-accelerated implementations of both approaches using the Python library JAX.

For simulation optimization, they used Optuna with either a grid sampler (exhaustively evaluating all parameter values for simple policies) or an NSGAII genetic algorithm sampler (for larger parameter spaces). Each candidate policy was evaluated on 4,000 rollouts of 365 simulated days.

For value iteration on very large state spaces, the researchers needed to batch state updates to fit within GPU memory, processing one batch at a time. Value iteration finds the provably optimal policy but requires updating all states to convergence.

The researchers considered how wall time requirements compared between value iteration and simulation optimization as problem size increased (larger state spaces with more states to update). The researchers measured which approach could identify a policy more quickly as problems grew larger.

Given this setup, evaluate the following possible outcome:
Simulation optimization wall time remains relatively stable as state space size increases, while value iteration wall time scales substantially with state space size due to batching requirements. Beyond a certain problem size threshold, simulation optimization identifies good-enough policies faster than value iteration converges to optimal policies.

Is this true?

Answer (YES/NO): YES